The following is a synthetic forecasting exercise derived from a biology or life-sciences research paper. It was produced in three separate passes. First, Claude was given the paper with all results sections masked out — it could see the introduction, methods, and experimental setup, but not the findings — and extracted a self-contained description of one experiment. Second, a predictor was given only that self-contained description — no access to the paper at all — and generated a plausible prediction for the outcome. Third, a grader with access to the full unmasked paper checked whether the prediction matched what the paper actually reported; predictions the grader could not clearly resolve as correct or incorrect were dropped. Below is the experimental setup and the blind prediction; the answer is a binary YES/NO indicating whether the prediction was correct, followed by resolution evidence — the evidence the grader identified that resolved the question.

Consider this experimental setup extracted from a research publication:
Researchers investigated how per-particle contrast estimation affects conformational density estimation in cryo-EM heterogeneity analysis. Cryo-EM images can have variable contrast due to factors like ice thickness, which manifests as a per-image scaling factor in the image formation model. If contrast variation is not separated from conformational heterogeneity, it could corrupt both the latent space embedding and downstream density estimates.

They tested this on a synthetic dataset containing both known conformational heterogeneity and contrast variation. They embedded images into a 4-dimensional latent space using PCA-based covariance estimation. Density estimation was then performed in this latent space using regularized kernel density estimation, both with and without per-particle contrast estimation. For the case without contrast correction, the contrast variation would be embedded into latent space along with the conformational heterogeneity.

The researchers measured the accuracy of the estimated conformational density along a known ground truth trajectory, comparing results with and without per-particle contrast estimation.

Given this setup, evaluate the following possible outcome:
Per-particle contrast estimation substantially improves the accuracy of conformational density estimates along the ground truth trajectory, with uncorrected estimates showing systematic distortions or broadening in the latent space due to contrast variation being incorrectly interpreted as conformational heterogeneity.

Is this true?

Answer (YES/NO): YES